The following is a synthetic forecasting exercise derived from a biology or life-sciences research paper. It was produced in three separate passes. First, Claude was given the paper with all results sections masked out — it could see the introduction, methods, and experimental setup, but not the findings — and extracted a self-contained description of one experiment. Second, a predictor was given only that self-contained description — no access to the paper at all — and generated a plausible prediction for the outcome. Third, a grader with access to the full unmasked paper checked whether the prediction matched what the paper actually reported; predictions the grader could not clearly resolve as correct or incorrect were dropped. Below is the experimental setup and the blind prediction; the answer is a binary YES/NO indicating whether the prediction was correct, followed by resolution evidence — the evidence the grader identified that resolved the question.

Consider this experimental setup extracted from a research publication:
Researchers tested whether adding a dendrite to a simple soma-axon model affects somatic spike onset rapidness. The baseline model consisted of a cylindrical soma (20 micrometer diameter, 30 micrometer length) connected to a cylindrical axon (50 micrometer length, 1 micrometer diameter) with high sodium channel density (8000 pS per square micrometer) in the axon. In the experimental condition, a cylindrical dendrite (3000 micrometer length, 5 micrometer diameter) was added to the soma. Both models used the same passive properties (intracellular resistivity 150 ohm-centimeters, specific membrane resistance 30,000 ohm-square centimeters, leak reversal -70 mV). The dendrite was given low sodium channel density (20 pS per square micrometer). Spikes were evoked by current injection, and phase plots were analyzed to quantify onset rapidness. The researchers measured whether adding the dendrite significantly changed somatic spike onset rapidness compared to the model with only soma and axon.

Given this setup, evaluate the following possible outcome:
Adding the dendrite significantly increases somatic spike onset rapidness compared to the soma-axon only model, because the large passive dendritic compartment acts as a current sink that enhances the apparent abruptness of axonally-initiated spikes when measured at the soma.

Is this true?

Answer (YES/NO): NO